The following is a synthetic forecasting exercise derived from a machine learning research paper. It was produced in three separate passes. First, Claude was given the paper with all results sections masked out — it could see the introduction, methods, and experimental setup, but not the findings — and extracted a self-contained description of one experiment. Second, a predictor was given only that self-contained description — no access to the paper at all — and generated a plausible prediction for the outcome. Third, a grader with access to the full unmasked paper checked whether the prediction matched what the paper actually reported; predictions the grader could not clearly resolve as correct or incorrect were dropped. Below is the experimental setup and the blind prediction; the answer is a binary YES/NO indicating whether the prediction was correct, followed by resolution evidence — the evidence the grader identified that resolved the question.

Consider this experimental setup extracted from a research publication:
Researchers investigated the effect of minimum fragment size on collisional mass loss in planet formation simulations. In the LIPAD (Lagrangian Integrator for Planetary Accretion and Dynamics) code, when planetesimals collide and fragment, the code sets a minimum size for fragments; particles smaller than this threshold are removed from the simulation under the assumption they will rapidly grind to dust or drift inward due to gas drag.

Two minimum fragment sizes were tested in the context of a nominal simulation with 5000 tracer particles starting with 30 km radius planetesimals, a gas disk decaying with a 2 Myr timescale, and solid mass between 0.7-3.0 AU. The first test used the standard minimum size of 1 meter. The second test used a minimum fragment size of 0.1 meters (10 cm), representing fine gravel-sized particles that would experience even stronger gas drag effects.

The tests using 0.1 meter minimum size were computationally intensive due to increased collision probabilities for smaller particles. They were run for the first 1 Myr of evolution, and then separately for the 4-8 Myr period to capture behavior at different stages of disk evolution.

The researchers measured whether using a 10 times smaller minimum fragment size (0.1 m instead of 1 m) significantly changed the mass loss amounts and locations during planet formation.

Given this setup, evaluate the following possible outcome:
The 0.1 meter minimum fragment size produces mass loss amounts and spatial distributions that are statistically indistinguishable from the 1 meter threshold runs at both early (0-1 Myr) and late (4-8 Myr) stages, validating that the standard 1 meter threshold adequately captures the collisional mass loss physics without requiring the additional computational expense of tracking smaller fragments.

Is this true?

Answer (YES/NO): NO